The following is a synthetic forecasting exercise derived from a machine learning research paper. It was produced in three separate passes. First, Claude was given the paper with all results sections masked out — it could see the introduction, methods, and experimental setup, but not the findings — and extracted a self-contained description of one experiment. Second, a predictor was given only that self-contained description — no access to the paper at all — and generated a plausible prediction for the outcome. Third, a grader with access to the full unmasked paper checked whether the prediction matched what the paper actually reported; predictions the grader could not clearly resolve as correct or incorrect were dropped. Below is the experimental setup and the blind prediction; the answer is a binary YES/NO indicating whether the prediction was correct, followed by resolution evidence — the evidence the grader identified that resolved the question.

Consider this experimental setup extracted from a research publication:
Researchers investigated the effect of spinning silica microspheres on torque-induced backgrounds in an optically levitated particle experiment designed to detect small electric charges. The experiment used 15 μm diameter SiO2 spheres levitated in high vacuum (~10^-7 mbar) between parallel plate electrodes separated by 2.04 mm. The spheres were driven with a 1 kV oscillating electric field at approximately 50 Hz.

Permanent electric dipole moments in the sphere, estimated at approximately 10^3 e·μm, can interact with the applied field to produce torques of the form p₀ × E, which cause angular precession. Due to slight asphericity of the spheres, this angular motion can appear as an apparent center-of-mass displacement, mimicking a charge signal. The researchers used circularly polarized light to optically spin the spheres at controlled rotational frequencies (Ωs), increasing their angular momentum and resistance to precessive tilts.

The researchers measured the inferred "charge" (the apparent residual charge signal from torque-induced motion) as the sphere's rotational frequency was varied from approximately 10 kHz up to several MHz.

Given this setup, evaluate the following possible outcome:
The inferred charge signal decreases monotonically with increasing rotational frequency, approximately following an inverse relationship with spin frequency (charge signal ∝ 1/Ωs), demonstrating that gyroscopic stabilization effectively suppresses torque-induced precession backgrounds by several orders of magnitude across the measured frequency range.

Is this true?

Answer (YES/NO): NO